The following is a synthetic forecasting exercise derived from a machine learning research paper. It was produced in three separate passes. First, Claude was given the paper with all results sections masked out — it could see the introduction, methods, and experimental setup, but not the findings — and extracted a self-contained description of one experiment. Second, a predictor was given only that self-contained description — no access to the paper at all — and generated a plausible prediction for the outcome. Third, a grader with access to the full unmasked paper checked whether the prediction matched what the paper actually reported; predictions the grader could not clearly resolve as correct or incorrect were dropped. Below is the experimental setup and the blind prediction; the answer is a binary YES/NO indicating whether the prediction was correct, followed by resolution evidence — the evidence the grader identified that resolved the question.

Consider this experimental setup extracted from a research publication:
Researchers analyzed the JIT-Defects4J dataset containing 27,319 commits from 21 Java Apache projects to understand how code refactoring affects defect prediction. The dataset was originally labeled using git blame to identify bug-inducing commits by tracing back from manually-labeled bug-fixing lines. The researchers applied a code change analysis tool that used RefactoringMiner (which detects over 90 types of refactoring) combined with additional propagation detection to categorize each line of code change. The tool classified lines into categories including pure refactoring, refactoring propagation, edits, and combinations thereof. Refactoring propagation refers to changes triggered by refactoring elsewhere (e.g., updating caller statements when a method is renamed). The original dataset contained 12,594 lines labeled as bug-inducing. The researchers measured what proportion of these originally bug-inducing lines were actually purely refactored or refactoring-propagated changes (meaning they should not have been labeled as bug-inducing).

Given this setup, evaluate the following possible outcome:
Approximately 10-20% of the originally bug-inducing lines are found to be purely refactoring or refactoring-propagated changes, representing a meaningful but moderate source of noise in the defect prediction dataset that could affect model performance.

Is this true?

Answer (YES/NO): YES